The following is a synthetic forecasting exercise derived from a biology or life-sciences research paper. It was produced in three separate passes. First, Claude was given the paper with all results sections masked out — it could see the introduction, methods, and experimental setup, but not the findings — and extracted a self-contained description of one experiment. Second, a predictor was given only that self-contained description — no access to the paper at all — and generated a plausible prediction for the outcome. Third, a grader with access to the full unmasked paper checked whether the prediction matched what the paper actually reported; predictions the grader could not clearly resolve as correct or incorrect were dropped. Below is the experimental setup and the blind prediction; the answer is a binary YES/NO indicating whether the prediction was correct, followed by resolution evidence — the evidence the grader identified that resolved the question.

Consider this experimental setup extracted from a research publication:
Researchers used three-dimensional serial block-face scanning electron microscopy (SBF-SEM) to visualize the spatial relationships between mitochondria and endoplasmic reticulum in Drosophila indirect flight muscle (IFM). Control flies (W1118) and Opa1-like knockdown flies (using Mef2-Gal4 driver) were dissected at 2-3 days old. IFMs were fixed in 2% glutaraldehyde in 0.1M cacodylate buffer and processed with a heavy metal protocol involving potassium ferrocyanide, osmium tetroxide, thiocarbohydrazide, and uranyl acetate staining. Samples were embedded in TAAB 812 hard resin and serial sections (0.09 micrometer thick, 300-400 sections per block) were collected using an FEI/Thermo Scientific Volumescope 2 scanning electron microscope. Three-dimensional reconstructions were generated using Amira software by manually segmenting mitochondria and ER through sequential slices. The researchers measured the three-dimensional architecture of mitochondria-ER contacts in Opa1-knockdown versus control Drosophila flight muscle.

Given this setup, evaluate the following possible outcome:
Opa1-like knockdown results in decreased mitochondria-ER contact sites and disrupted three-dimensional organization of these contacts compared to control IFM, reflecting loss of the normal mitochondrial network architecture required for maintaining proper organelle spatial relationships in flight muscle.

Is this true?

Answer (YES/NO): NO